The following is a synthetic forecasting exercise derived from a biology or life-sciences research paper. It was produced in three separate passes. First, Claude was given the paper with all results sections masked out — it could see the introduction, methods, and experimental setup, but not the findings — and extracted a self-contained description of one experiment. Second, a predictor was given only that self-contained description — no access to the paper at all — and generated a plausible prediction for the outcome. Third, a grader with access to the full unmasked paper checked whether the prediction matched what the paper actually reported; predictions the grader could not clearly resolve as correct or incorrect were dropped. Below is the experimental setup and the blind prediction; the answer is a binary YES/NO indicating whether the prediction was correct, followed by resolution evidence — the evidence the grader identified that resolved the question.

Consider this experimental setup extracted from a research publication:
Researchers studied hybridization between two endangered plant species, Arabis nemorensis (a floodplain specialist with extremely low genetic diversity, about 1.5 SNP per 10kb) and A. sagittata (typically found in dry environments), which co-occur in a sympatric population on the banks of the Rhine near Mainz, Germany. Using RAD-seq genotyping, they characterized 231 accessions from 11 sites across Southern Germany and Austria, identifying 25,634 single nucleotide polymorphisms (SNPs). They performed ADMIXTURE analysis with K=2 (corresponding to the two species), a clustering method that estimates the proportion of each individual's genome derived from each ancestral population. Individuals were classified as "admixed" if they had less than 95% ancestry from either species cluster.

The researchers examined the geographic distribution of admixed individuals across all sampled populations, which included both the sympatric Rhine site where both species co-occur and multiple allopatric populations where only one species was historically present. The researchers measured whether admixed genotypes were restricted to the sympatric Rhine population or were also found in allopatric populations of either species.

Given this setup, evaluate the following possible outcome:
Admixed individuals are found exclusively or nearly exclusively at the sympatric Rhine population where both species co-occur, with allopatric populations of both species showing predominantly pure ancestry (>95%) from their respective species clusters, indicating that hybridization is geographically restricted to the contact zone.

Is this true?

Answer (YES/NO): YES